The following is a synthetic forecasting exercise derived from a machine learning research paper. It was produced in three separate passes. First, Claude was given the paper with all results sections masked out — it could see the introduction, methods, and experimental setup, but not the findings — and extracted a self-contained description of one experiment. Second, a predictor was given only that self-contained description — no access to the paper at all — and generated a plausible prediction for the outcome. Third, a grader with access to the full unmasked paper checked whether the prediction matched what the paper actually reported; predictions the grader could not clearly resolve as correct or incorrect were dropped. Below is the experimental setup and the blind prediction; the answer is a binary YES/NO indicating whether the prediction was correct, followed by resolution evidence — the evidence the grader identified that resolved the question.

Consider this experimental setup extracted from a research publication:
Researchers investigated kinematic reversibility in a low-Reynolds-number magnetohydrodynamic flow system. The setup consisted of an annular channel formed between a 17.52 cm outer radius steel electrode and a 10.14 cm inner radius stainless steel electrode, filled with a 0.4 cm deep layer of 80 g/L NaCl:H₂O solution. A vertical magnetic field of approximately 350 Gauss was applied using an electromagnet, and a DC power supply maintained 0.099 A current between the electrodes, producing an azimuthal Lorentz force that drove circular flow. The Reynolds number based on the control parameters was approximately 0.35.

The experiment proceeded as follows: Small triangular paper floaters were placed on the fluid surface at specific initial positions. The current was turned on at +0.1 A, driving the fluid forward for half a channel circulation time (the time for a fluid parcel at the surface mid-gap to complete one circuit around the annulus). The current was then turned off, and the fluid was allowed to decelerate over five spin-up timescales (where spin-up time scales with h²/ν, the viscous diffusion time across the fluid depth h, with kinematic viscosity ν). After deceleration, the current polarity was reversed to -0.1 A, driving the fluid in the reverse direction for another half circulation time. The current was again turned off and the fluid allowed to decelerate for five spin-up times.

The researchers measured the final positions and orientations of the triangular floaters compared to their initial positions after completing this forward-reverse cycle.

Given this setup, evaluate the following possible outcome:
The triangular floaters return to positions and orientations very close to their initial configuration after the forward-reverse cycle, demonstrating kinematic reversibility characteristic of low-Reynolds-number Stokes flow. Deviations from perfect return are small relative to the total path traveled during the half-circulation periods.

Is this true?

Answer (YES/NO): YES